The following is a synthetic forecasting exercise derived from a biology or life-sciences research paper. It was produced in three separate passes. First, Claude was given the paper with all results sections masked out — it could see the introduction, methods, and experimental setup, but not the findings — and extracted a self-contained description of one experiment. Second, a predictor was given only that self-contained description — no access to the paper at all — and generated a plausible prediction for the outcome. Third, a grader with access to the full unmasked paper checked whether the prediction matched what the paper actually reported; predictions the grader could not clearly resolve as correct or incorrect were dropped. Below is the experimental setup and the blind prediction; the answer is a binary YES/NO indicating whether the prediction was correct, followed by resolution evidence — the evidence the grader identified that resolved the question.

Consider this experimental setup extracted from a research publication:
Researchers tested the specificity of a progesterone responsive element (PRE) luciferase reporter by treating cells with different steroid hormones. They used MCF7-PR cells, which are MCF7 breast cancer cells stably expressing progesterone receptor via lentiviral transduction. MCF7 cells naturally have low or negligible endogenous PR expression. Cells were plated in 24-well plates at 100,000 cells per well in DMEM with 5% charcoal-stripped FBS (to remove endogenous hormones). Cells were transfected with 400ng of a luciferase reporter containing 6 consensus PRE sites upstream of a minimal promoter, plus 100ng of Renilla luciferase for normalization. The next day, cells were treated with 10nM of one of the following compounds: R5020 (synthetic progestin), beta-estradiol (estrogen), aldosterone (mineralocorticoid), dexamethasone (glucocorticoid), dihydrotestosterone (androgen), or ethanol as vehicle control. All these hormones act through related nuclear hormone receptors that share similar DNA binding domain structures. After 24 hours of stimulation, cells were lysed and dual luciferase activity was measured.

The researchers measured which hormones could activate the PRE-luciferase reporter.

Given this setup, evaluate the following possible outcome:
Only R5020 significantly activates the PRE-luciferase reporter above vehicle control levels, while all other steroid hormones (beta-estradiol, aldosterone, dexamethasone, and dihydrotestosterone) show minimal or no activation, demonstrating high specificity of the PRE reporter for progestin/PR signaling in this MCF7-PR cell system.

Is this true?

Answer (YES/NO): NO